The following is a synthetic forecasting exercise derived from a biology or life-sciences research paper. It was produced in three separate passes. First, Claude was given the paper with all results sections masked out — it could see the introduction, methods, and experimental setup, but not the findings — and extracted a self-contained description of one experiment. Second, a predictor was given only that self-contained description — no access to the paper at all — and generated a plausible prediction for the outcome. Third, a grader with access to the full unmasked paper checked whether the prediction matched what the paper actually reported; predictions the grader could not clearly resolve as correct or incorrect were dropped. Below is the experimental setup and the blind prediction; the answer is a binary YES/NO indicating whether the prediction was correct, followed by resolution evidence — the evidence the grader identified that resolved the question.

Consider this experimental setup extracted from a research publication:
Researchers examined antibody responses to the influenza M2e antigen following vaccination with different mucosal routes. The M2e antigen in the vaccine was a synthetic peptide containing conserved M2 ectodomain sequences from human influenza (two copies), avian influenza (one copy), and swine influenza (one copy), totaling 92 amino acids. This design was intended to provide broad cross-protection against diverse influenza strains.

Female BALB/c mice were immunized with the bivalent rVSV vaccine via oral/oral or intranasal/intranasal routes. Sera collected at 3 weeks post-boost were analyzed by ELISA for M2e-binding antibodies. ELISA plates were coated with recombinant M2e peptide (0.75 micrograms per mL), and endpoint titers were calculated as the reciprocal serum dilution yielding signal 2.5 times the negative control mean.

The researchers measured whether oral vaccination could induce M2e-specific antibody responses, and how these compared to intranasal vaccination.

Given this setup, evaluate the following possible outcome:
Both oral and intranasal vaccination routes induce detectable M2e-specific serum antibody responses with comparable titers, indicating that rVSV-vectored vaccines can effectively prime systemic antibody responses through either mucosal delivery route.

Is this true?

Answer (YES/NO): YES